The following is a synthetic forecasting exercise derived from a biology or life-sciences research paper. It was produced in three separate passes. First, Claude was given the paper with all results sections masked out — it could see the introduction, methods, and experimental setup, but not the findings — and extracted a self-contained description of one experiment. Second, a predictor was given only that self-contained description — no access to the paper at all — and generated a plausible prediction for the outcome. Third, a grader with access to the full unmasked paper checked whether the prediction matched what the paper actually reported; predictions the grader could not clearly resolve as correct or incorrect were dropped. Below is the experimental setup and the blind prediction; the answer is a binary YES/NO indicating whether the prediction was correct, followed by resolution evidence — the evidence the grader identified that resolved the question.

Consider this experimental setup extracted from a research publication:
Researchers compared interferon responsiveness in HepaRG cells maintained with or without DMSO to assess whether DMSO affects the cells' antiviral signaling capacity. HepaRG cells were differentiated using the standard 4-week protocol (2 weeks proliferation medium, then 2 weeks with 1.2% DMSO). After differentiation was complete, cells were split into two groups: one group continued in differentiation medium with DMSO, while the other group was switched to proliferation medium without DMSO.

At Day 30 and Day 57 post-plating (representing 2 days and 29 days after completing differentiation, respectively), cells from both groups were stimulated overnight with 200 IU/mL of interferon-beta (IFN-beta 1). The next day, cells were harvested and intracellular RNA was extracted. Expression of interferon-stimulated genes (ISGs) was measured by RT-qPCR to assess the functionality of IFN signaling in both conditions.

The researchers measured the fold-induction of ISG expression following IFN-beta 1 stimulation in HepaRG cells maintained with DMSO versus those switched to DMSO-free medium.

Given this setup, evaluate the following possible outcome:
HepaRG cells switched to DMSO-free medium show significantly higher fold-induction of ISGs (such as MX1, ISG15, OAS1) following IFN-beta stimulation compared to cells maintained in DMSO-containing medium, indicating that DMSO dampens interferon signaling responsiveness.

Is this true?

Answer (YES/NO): NO